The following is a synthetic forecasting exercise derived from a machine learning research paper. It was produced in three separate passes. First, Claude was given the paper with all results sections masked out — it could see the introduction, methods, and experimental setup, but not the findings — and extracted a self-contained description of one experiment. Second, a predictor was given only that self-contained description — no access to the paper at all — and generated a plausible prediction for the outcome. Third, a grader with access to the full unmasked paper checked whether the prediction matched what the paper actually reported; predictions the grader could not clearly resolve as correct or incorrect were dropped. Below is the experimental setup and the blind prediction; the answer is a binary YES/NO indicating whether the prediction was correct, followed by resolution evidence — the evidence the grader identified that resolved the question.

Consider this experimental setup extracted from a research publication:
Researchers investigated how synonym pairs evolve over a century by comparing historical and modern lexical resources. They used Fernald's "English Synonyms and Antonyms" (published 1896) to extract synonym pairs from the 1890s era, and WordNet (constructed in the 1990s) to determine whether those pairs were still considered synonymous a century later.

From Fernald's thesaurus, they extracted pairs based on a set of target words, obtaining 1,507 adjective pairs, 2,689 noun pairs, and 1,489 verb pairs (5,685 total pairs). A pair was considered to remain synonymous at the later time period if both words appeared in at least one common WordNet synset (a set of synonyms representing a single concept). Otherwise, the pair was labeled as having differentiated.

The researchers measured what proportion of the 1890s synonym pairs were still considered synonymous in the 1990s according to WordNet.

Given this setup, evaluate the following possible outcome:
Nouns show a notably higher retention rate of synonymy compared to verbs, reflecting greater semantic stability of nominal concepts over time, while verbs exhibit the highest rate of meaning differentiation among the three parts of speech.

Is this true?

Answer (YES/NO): NO